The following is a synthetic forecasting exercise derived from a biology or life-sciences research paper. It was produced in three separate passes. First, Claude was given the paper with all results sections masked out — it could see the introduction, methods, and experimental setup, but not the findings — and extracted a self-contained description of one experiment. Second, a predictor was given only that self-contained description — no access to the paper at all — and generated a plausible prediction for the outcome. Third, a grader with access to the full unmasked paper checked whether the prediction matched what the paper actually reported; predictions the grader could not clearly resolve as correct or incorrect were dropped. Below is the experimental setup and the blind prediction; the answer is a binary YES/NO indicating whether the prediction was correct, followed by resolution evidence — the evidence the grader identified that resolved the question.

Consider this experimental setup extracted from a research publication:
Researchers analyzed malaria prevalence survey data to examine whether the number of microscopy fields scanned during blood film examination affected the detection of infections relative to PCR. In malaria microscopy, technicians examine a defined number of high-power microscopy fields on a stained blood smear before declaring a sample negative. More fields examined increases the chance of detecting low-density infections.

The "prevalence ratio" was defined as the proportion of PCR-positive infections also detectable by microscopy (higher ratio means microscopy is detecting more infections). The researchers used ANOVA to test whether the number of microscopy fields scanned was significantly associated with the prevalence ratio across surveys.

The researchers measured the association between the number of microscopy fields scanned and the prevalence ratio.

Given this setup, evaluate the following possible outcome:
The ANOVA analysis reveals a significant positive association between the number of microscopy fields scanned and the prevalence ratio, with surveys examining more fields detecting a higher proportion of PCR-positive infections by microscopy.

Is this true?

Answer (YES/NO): YES